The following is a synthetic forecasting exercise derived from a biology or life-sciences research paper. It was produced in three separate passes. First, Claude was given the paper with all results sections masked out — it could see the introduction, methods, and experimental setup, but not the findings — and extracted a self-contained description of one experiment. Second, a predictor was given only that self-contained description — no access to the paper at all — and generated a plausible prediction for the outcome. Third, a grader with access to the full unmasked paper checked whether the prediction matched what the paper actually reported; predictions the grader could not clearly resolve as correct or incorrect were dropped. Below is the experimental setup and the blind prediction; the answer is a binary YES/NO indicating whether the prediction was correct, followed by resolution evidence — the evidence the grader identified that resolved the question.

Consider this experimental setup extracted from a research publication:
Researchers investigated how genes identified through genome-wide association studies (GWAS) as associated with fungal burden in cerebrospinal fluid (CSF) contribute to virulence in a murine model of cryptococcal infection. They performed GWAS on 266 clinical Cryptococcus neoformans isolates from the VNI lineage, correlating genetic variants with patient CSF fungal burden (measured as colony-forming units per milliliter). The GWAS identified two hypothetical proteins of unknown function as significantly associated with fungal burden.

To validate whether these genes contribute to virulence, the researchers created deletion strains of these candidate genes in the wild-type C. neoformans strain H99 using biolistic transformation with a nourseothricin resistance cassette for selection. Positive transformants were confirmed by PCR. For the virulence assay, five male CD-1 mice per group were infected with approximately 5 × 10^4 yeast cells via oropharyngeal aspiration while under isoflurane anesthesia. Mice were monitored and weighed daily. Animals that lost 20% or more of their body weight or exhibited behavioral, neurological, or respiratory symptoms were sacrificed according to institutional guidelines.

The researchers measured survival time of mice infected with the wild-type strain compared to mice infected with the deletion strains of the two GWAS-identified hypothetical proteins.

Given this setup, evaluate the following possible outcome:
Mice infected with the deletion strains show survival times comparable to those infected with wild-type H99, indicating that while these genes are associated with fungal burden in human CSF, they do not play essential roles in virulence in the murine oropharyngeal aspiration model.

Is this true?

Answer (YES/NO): NO